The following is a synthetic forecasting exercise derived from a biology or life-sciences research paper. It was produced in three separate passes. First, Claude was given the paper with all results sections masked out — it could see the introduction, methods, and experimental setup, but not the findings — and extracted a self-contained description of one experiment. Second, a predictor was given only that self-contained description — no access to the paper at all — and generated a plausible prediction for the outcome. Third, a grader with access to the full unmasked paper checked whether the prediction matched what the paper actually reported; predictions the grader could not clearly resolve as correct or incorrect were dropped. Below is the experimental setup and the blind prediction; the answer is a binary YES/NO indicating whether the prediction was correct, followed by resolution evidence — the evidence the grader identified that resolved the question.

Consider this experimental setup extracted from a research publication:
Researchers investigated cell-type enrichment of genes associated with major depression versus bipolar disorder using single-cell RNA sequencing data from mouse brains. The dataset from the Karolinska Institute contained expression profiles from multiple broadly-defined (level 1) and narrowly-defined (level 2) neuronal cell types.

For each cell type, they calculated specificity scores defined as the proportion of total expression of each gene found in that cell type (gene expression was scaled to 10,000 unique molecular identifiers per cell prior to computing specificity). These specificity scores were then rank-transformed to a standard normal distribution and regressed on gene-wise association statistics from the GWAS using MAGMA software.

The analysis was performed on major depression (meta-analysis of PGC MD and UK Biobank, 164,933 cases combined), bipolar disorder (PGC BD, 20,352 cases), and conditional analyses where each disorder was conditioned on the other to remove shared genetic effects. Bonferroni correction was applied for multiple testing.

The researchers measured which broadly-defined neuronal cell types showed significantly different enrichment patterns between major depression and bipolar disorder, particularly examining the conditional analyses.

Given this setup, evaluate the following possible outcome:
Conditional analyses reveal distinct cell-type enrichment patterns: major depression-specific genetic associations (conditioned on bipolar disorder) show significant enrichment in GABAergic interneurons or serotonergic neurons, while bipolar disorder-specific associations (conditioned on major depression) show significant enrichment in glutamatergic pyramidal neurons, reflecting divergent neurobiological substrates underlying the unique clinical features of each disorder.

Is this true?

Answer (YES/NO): NO